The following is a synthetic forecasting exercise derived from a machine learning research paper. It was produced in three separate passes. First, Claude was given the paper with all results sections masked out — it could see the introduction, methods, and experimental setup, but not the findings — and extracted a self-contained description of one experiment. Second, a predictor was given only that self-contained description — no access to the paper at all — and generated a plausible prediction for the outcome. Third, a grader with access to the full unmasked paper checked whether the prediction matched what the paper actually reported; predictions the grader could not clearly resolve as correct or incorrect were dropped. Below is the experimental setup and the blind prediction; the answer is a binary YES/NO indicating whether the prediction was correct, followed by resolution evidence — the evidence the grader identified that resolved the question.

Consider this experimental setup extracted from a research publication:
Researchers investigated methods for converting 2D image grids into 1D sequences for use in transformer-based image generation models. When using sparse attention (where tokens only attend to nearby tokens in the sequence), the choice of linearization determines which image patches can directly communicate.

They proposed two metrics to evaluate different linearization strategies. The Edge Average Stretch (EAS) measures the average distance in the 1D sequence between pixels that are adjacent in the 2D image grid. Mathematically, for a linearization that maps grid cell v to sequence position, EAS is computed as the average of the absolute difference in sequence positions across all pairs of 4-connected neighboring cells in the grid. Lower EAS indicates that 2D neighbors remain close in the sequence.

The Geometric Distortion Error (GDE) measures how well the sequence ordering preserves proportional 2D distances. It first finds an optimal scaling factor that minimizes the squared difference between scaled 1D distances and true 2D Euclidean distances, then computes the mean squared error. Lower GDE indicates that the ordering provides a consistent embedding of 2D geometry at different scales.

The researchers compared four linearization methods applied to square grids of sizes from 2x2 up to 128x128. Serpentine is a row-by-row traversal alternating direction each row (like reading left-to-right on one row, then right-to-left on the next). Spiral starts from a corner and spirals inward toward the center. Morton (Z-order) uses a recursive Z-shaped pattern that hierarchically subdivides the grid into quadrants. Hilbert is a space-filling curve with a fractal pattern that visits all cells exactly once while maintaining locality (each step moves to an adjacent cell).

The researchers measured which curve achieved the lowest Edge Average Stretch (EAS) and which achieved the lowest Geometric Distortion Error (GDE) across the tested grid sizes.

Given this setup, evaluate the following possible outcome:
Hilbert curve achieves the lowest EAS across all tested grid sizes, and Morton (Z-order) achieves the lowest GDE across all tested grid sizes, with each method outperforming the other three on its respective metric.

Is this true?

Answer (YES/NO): NO